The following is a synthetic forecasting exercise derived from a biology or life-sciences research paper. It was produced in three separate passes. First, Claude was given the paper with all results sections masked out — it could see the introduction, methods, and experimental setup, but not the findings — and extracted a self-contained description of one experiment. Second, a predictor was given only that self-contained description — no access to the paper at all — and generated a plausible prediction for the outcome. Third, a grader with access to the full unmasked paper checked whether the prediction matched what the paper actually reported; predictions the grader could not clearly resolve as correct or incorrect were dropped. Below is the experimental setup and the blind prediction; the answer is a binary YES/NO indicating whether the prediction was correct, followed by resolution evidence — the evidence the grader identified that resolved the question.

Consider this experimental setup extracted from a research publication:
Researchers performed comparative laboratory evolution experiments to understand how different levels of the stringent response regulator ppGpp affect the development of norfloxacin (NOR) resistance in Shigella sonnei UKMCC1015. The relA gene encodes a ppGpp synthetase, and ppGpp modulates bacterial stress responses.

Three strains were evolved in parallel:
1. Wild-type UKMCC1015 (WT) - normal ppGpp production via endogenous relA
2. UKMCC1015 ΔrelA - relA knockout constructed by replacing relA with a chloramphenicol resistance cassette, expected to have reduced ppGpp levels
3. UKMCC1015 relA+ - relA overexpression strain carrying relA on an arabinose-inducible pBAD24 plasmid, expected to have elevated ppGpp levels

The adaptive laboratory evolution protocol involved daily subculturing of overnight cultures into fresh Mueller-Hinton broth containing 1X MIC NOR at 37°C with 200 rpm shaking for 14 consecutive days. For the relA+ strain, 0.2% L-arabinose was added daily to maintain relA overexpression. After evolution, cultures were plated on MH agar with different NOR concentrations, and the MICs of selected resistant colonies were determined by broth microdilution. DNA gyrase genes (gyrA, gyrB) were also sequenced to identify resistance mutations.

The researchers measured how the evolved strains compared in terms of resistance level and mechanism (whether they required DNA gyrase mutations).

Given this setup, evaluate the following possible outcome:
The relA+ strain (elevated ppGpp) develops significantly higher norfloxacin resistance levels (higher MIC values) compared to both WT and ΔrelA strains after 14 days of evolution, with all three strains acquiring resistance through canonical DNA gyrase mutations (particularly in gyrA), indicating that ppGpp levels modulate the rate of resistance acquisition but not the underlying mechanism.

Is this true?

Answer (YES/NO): NO